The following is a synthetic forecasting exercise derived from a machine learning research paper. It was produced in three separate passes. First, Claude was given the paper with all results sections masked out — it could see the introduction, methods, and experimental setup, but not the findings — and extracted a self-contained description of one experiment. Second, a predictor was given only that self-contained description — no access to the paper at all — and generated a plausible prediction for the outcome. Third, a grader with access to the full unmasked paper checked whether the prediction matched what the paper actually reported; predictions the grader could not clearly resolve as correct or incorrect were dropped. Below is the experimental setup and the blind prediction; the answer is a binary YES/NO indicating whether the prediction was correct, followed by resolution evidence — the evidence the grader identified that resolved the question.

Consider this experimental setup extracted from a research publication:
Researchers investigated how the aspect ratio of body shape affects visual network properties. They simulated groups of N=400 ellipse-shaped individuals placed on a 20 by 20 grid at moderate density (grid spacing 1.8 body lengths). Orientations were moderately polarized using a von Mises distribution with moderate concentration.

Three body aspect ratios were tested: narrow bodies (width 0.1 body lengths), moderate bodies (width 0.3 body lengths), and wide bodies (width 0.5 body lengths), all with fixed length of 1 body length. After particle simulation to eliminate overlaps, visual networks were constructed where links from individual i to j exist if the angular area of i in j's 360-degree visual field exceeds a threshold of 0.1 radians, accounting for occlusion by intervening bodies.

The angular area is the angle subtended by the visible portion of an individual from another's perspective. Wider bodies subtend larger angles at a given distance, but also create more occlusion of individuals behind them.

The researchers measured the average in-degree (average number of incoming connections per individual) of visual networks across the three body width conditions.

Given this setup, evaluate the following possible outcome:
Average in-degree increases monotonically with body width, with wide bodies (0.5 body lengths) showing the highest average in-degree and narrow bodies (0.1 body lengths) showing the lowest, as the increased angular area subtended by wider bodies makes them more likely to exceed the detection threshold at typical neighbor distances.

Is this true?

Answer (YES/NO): NO